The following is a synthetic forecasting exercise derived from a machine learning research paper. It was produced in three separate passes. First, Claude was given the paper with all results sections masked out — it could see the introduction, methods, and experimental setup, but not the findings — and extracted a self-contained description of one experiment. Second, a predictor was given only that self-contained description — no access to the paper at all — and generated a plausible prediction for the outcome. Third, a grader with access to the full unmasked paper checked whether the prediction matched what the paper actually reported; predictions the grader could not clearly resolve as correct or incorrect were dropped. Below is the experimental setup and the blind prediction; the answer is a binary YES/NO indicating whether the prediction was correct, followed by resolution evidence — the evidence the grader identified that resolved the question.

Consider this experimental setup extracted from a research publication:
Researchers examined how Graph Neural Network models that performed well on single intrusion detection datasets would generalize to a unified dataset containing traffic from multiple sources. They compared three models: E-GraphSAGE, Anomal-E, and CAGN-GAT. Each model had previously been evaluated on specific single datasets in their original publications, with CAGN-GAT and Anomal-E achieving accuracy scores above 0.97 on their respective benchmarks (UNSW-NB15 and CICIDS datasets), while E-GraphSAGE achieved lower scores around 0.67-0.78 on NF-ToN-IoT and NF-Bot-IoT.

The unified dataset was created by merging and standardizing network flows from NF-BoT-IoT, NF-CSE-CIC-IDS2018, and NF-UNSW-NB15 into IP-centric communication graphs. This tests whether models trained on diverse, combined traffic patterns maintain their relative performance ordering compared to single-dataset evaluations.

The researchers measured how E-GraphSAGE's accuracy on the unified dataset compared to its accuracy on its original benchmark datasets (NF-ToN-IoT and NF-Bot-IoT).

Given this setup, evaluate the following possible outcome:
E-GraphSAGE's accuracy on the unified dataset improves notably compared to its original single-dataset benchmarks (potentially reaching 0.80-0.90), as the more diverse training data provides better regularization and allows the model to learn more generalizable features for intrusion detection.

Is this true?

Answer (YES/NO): NO